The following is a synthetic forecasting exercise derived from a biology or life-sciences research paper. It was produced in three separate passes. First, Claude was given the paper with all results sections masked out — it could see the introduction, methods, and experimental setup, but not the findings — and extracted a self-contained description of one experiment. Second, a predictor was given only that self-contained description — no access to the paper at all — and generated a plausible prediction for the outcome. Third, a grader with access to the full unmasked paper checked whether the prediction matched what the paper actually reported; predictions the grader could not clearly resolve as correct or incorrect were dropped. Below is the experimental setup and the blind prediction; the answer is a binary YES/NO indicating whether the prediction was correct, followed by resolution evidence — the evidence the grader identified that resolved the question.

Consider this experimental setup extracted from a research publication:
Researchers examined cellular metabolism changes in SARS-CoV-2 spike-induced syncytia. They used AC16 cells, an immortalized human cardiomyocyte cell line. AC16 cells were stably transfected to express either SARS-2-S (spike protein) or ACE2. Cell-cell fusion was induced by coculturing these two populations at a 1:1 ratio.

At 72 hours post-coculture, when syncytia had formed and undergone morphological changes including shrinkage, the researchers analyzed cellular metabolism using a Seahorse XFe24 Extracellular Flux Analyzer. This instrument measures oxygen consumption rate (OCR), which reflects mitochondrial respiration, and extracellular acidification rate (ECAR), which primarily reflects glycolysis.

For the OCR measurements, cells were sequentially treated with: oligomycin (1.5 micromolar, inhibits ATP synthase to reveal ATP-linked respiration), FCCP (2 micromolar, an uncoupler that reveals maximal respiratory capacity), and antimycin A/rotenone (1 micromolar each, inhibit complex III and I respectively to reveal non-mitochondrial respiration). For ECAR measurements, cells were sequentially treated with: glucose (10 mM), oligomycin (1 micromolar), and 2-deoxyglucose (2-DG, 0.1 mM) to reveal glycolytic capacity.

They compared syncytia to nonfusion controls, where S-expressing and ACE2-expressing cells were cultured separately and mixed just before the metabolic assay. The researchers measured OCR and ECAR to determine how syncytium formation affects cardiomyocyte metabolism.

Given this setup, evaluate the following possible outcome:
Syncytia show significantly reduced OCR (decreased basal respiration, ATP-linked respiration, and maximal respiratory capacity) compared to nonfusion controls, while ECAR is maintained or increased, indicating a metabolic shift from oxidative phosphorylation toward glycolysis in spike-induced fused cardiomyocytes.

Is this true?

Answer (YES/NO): NO